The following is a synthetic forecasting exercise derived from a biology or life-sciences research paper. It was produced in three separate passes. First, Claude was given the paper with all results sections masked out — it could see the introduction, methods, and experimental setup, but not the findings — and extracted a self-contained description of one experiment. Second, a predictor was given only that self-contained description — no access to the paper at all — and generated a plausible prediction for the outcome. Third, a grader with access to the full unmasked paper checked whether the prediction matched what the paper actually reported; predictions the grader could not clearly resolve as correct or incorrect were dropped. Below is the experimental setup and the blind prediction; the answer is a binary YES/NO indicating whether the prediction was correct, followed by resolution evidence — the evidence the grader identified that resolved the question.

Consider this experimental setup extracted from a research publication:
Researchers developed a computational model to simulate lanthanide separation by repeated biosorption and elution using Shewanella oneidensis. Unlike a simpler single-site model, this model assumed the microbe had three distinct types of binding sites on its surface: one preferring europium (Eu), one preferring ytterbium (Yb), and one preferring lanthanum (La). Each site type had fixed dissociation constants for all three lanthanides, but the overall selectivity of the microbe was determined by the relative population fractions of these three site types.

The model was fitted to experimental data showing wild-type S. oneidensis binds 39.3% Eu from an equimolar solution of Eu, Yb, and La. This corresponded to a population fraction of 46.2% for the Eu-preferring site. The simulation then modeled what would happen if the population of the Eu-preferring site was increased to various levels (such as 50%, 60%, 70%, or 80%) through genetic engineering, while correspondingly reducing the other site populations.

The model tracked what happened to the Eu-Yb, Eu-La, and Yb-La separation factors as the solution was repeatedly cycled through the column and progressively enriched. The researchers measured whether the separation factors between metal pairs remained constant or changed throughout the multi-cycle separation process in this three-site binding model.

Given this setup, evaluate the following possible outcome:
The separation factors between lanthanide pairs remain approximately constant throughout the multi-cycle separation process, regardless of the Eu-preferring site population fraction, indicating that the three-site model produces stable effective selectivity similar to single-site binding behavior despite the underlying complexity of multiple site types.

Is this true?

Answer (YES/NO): NO